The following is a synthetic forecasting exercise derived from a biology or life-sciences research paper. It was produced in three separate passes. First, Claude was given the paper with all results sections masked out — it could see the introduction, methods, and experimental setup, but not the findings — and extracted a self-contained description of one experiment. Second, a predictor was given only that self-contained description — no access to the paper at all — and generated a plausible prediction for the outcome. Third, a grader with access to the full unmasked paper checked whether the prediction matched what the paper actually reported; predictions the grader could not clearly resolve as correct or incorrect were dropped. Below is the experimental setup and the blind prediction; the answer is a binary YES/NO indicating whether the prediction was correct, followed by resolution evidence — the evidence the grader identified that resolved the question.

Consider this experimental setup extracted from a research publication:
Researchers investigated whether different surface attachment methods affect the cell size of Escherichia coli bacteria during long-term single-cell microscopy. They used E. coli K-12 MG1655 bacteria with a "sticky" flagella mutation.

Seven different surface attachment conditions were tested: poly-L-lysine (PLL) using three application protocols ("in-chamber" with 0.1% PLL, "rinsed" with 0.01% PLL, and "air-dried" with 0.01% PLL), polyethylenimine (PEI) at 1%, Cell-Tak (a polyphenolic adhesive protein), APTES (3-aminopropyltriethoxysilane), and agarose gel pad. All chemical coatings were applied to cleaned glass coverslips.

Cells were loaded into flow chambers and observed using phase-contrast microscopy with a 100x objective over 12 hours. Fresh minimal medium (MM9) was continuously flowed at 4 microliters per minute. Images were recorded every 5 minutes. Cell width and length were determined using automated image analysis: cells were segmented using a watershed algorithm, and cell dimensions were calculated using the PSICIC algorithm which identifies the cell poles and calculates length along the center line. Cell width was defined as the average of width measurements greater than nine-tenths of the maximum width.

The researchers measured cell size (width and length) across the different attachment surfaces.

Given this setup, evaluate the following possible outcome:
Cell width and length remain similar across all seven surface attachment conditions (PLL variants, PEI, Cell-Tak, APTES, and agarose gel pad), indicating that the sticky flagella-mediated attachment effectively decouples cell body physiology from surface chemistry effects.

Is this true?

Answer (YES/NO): NO